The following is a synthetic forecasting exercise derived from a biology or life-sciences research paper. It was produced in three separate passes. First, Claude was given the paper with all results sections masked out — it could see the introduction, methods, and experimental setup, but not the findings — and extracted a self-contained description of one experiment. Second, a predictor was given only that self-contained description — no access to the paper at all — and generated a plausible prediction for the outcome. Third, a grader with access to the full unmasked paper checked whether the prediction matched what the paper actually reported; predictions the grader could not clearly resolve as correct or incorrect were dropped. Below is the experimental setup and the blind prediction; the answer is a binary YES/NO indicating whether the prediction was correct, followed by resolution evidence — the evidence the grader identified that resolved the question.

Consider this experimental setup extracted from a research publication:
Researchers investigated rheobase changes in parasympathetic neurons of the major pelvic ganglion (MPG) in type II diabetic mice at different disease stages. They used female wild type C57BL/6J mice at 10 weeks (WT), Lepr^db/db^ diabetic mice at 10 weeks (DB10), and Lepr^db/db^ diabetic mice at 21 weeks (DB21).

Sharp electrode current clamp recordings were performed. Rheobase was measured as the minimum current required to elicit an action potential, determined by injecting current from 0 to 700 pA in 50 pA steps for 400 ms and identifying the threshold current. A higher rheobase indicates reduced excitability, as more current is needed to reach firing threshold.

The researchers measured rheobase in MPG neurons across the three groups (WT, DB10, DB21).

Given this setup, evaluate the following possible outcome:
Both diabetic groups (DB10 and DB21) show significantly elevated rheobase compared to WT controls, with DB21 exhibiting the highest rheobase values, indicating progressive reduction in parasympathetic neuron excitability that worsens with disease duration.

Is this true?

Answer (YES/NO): NO